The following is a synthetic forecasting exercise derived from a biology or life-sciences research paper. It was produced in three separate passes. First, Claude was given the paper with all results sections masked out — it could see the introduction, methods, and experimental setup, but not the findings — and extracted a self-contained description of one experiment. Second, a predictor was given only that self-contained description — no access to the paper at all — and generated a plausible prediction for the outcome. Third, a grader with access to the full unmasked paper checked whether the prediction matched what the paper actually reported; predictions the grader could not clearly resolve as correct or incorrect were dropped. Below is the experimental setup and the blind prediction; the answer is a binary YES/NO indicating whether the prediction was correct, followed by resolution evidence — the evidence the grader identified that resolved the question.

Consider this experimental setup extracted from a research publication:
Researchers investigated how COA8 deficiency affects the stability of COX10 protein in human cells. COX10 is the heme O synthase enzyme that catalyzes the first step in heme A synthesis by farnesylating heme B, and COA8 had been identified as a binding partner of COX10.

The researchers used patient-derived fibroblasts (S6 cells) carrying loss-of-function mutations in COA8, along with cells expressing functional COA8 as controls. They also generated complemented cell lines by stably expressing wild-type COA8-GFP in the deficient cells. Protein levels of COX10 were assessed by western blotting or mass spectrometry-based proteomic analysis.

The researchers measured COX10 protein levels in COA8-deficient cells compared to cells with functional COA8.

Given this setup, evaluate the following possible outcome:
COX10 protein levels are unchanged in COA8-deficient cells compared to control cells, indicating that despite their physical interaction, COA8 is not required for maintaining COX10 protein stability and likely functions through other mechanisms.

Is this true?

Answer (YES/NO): NO